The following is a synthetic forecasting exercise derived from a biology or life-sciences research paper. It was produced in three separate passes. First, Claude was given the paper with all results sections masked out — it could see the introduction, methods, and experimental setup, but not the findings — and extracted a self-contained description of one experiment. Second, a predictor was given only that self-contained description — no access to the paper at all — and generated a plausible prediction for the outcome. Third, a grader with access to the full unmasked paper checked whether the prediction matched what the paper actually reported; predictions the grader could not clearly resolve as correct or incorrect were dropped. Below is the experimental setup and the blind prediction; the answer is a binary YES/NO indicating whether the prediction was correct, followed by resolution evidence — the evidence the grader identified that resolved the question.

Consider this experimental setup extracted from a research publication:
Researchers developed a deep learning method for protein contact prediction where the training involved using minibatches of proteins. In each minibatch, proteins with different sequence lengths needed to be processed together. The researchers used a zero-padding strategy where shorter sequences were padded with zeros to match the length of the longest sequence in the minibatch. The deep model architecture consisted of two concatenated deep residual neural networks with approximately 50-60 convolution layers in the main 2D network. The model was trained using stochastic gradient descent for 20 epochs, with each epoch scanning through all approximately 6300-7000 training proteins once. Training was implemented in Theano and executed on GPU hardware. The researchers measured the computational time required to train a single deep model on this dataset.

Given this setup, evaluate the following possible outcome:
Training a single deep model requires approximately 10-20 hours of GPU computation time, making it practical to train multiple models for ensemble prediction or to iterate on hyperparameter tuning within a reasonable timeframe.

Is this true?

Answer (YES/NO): NO